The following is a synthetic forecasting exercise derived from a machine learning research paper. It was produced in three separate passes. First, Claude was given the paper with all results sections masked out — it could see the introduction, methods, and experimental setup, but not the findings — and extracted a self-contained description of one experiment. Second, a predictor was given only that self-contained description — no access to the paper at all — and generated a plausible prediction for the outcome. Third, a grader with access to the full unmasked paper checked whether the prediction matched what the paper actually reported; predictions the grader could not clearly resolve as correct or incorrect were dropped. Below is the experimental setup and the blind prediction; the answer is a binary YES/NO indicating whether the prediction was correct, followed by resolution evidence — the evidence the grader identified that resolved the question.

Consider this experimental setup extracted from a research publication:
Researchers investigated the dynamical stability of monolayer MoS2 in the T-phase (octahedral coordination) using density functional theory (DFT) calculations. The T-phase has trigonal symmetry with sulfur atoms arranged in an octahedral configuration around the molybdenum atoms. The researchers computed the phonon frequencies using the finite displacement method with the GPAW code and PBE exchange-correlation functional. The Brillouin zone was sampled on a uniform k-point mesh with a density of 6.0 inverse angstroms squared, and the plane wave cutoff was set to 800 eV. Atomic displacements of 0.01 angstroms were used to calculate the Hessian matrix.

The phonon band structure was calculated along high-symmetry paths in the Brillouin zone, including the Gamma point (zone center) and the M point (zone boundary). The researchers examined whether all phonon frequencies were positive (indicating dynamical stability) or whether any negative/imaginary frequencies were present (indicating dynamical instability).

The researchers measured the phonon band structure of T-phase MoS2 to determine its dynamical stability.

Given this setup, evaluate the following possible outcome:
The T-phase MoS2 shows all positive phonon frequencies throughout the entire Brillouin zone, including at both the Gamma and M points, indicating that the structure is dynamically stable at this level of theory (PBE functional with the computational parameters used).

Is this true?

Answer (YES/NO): NO